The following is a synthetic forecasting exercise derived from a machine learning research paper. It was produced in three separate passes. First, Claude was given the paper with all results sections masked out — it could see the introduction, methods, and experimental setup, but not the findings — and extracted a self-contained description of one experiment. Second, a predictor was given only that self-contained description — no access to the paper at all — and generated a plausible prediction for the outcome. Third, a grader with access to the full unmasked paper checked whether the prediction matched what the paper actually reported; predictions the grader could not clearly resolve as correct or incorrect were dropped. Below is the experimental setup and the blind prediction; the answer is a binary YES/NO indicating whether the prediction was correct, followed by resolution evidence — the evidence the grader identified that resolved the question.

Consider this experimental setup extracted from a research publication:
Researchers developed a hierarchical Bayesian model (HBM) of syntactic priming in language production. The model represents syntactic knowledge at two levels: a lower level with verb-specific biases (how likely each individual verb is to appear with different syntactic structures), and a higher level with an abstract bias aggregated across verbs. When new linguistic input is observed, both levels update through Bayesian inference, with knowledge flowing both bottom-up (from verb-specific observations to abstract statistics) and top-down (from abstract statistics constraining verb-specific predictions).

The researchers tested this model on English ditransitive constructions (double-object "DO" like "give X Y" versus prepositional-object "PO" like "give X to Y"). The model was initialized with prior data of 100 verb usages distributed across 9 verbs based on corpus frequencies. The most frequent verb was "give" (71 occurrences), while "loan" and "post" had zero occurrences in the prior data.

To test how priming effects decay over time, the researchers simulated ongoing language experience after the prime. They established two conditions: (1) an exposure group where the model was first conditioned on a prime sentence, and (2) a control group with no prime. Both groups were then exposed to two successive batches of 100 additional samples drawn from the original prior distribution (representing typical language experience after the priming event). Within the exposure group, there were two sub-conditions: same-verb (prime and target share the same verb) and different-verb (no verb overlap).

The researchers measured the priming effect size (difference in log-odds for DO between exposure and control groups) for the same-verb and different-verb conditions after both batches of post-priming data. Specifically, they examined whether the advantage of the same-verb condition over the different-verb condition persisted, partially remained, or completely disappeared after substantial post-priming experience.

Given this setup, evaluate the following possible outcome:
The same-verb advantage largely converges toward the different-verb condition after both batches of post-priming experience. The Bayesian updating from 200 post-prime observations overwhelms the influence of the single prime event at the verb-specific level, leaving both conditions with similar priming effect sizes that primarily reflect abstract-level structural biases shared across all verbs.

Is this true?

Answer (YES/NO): NO